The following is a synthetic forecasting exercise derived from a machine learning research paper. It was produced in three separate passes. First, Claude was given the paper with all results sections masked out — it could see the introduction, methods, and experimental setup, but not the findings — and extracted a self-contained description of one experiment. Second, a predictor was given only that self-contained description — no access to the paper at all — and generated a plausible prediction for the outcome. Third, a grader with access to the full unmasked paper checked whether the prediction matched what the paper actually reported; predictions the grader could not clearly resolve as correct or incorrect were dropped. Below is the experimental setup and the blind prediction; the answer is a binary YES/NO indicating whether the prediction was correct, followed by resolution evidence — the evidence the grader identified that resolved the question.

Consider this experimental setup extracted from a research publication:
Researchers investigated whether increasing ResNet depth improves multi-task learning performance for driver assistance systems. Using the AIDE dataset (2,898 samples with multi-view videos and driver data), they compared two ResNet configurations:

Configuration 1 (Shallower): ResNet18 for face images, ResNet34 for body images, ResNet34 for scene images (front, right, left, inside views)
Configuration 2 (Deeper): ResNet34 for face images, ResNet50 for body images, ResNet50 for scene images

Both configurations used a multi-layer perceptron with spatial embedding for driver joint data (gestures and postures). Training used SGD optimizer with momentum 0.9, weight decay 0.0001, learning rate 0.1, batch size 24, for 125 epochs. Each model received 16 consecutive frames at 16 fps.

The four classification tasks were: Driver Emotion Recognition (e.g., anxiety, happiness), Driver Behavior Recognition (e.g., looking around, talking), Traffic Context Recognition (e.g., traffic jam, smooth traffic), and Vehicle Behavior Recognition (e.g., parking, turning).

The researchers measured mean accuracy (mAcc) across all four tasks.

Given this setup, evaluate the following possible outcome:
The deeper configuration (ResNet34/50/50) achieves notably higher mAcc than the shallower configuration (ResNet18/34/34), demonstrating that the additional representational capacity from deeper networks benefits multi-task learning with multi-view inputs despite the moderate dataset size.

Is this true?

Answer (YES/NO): NO